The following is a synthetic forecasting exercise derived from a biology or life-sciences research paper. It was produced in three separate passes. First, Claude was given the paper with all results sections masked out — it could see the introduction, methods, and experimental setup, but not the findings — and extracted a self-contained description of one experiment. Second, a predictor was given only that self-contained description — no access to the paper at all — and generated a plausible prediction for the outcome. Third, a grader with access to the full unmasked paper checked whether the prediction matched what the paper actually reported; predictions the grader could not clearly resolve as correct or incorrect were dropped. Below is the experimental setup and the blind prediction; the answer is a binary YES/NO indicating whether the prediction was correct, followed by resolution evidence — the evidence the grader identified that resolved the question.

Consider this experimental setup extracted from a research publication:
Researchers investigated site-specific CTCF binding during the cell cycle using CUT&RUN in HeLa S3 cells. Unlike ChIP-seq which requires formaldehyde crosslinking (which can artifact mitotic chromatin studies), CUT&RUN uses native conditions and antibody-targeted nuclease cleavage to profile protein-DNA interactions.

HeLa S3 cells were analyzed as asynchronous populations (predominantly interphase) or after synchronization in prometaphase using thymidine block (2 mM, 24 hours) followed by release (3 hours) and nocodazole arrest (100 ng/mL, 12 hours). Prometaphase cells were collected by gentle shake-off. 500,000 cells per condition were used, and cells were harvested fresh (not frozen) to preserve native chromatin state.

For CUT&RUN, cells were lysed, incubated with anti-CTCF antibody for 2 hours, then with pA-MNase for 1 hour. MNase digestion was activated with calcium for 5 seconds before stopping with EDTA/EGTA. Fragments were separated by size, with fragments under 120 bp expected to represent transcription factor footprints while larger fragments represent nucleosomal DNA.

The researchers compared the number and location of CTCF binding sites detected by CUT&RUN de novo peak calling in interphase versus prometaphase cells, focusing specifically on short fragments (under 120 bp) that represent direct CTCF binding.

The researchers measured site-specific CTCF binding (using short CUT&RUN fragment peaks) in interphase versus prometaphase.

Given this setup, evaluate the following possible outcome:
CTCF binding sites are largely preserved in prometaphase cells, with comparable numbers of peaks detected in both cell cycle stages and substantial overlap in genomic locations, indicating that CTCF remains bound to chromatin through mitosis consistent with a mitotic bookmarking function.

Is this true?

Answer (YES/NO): NO